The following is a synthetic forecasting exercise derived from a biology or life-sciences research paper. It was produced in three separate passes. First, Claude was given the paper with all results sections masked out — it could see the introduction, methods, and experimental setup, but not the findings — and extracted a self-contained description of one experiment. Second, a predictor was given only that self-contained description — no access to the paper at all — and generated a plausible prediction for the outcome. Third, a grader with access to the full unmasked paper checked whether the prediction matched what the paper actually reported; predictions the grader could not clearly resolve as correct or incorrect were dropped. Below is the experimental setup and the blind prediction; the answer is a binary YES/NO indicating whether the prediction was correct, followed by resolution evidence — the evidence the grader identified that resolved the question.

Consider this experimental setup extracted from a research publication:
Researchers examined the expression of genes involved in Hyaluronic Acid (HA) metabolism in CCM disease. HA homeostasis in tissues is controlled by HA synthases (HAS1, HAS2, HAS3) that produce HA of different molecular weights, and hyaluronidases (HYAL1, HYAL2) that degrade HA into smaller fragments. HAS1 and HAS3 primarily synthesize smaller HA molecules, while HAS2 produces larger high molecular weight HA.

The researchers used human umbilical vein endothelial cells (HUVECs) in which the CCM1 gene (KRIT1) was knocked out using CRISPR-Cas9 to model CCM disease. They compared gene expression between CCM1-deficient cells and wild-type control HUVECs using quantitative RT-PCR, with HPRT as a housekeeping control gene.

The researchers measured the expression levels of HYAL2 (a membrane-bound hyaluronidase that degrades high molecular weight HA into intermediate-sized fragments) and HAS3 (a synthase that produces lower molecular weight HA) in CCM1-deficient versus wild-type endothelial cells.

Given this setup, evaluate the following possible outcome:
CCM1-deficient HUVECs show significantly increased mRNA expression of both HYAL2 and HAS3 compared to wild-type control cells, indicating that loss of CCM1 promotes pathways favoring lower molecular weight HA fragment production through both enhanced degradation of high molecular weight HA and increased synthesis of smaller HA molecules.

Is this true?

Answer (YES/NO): NO